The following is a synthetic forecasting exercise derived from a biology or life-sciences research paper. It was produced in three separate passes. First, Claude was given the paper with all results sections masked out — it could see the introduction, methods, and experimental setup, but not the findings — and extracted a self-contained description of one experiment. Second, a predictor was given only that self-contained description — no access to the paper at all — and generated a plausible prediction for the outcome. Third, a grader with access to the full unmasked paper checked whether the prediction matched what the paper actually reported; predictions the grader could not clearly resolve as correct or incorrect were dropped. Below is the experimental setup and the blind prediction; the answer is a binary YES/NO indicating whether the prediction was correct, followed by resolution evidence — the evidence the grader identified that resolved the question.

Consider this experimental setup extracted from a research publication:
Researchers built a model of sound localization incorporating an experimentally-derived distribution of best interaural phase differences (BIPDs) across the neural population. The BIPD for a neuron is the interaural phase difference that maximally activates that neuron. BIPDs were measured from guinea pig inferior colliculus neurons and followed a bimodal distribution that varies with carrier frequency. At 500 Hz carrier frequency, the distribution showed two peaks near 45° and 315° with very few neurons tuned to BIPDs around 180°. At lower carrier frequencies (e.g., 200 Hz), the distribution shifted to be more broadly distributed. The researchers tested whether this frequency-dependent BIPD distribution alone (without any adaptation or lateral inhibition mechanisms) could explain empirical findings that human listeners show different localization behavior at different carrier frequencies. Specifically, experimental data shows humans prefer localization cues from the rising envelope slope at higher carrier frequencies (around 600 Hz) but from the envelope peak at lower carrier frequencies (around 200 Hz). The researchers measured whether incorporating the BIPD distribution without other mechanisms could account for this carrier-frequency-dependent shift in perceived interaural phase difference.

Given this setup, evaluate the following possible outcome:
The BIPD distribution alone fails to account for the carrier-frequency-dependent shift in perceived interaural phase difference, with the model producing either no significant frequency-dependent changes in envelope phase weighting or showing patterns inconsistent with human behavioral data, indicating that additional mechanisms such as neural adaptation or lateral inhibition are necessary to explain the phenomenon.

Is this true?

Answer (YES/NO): NO